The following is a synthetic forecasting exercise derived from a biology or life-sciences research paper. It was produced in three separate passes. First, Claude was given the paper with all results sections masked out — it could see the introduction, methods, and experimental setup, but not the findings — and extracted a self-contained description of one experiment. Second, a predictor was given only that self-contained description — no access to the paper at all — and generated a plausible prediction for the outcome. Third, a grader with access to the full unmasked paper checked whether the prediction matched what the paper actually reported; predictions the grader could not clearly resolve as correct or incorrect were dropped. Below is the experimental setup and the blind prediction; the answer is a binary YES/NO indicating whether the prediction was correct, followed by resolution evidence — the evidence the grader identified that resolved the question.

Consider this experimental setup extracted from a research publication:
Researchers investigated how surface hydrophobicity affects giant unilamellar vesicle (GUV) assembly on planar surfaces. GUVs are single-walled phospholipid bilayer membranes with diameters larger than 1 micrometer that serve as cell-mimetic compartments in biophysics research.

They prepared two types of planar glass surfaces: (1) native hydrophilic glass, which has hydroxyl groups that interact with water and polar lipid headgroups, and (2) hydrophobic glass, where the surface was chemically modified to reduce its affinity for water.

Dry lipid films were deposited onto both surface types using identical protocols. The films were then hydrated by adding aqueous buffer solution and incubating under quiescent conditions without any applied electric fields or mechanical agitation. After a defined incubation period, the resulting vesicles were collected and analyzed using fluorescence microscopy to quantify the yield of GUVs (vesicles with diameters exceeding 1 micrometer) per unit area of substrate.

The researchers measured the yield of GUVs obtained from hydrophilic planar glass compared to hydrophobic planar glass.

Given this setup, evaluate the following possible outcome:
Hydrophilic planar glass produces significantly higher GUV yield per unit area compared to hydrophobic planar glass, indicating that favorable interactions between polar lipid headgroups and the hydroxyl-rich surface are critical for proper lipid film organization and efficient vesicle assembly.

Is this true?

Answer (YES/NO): NO